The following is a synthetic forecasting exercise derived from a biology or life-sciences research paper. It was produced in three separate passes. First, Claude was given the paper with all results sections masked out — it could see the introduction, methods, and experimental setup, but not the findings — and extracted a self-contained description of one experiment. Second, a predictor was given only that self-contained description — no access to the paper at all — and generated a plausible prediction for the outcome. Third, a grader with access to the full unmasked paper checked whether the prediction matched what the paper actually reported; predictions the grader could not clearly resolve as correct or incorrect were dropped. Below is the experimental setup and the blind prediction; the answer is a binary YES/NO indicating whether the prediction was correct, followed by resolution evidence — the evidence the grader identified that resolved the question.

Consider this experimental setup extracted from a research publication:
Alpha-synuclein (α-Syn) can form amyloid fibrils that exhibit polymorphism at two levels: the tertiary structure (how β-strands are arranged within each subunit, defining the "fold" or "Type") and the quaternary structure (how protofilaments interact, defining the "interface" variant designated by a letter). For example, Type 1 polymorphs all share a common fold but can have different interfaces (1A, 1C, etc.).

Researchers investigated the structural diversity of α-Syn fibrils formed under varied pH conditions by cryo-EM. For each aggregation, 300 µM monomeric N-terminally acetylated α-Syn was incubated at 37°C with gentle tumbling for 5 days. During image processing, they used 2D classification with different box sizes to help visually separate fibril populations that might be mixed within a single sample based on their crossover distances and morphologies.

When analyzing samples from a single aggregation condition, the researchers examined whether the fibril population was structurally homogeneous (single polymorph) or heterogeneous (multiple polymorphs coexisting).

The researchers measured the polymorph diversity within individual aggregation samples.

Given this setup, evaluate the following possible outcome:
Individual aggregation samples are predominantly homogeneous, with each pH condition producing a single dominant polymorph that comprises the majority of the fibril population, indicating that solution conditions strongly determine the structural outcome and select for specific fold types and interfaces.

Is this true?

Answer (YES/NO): NO